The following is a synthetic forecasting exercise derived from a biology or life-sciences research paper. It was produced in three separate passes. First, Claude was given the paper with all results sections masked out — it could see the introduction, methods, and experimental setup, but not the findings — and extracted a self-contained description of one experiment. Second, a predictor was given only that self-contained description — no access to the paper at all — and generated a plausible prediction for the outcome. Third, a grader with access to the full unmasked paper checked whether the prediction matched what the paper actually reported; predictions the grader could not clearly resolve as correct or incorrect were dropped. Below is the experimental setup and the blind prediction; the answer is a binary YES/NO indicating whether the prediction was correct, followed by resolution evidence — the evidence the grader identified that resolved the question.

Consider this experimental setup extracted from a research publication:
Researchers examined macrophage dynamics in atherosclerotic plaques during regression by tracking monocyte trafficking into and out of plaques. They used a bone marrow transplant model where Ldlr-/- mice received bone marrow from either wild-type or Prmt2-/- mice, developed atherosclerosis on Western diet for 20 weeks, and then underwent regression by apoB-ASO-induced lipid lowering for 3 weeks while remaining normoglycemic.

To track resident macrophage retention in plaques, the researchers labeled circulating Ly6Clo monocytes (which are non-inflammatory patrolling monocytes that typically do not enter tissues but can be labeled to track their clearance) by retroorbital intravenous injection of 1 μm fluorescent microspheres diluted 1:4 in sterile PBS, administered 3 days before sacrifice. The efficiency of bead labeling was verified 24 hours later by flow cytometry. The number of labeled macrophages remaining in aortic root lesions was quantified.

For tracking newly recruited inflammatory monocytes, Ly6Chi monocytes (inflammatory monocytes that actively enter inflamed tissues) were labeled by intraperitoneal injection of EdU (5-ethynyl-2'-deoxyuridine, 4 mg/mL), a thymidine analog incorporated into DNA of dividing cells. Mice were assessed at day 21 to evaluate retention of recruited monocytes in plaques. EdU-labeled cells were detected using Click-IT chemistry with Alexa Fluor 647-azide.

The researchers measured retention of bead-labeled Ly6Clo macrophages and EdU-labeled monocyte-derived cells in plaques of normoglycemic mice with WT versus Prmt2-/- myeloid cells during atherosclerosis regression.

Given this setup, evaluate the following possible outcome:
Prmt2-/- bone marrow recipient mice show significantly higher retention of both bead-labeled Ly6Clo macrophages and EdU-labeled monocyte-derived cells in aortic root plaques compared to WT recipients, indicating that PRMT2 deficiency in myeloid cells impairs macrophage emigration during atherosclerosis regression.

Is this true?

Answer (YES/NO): NO